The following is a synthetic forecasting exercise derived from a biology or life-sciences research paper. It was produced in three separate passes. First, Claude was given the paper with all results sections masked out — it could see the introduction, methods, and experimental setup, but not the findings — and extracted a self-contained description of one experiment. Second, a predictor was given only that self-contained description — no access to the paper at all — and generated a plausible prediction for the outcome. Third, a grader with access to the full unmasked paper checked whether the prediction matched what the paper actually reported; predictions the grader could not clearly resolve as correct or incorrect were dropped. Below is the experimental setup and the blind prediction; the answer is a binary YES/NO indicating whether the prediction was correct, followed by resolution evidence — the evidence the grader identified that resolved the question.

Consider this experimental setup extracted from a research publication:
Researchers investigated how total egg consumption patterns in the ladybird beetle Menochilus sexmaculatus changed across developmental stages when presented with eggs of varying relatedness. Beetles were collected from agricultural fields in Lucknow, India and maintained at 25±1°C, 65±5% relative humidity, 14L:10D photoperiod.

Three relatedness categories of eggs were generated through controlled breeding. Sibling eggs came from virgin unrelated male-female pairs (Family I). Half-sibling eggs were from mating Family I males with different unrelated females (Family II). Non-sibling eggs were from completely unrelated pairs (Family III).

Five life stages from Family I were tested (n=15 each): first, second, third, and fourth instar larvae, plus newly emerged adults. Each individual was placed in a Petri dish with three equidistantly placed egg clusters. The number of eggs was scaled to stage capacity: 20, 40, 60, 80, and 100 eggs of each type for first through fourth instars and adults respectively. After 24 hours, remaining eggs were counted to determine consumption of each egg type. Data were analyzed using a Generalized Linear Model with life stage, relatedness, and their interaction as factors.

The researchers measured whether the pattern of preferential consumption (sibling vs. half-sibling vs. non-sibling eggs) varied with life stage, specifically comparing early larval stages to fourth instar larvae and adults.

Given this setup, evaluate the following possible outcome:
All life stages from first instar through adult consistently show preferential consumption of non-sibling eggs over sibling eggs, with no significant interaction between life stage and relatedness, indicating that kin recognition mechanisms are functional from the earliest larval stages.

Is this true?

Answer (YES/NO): NO